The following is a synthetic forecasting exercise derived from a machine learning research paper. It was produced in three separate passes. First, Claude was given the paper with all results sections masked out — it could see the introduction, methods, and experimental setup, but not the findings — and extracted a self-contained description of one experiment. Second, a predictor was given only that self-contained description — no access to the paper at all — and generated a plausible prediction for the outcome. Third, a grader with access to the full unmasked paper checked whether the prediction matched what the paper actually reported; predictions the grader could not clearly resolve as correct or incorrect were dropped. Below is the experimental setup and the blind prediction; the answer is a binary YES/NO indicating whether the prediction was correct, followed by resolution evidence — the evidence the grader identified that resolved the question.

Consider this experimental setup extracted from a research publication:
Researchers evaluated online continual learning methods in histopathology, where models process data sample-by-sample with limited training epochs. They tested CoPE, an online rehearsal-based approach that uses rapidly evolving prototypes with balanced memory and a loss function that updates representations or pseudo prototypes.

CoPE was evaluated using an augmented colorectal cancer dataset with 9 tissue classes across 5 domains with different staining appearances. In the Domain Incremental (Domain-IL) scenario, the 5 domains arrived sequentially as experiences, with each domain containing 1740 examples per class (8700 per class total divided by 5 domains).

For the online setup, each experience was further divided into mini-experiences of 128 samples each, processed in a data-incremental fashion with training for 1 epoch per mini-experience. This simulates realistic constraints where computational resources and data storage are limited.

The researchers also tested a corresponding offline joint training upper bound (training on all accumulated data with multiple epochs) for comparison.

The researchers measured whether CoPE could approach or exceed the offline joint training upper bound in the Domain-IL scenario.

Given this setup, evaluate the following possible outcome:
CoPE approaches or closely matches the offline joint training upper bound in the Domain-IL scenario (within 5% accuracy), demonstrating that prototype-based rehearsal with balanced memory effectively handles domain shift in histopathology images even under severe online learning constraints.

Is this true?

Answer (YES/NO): NO